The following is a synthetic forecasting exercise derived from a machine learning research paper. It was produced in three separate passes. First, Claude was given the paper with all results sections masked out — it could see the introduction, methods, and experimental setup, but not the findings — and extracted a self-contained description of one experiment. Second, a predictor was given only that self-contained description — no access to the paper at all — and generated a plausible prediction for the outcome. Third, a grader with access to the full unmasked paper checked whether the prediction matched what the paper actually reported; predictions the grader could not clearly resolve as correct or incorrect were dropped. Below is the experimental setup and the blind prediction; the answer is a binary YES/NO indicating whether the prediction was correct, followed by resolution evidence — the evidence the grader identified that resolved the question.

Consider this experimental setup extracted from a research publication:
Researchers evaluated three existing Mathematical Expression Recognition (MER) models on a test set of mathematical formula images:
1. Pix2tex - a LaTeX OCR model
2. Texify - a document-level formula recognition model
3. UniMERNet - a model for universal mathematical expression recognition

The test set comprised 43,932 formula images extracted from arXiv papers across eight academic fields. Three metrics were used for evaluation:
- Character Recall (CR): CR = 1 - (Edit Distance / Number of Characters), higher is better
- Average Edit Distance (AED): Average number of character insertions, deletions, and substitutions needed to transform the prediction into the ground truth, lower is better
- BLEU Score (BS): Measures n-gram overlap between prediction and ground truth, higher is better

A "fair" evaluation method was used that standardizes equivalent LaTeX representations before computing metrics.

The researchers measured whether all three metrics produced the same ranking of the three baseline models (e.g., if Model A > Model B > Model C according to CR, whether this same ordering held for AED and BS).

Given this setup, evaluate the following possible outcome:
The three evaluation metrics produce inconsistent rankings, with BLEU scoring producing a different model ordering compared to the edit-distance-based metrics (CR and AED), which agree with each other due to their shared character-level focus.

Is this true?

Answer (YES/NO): NO